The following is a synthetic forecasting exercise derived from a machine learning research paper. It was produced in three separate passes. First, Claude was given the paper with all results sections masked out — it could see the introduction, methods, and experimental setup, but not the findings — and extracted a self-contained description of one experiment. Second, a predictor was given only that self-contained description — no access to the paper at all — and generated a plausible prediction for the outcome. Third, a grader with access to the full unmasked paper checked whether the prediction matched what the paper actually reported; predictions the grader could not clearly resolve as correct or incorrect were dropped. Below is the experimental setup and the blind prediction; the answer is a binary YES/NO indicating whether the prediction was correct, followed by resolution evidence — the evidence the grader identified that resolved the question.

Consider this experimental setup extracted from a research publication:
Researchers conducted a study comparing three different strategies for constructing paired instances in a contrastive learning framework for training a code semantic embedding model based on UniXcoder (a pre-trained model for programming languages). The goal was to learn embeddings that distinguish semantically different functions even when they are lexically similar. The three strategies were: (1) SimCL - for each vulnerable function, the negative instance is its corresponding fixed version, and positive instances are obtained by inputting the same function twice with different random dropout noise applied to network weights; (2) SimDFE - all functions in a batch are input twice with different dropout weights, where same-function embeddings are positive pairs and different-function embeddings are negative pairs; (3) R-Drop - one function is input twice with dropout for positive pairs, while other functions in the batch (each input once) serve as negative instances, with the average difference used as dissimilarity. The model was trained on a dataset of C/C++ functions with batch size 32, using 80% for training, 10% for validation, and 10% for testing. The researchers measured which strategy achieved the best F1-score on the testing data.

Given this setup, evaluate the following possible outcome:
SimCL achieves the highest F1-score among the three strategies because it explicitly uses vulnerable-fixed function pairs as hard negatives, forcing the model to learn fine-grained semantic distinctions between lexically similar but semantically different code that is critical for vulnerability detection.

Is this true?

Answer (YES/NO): NO